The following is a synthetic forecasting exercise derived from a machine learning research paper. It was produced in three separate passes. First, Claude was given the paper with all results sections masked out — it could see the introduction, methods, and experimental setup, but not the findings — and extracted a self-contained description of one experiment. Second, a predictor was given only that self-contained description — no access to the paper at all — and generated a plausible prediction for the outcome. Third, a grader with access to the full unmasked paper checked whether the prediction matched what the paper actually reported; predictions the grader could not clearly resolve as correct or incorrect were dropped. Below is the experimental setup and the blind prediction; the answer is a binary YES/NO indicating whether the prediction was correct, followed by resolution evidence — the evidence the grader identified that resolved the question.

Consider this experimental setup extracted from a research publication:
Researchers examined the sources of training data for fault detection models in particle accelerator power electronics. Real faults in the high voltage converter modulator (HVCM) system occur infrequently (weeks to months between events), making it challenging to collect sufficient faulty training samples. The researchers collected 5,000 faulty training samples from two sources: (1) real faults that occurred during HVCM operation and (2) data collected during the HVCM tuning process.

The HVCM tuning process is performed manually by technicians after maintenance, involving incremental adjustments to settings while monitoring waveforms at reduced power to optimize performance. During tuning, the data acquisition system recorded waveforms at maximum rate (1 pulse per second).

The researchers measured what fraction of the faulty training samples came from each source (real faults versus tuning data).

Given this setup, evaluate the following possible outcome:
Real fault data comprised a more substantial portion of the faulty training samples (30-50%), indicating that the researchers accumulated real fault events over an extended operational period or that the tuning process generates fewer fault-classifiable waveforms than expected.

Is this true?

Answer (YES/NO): NO